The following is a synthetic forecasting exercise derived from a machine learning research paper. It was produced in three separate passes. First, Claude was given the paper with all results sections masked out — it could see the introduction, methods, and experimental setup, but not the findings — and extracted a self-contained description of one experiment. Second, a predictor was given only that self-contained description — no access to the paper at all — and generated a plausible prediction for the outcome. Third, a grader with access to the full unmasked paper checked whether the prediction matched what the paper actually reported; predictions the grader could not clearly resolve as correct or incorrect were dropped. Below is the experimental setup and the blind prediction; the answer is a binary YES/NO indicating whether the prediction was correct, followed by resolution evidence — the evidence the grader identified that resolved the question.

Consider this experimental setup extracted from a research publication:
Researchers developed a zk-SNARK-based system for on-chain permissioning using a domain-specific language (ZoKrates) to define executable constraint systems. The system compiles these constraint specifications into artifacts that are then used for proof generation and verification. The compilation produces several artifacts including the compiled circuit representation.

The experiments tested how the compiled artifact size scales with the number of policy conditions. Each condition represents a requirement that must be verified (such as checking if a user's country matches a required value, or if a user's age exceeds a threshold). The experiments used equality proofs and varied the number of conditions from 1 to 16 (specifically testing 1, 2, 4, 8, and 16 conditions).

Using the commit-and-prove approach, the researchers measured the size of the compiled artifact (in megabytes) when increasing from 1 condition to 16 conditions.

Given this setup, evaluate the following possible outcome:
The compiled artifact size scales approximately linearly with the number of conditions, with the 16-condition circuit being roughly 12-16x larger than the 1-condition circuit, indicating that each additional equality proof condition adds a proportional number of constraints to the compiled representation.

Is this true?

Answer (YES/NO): NO